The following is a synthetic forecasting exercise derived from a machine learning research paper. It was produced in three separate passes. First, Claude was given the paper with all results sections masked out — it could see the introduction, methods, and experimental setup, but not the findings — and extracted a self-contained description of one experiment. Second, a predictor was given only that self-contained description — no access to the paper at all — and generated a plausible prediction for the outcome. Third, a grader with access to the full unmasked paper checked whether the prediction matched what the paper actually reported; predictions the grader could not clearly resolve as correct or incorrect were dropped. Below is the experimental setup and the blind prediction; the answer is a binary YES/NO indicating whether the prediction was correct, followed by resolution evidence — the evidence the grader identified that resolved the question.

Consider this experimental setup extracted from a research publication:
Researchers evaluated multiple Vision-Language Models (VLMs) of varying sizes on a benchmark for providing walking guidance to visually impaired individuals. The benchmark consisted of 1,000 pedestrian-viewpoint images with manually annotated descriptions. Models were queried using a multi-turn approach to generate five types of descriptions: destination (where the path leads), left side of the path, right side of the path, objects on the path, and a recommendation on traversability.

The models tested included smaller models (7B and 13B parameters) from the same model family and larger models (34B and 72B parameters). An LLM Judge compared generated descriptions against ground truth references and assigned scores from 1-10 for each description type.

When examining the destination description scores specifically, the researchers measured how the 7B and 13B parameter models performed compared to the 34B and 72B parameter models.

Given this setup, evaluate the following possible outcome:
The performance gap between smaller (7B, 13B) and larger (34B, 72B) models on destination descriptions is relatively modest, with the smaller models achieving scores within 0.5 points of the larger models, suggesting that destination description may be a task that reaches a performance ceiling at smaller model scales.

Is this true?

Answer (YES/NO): NO